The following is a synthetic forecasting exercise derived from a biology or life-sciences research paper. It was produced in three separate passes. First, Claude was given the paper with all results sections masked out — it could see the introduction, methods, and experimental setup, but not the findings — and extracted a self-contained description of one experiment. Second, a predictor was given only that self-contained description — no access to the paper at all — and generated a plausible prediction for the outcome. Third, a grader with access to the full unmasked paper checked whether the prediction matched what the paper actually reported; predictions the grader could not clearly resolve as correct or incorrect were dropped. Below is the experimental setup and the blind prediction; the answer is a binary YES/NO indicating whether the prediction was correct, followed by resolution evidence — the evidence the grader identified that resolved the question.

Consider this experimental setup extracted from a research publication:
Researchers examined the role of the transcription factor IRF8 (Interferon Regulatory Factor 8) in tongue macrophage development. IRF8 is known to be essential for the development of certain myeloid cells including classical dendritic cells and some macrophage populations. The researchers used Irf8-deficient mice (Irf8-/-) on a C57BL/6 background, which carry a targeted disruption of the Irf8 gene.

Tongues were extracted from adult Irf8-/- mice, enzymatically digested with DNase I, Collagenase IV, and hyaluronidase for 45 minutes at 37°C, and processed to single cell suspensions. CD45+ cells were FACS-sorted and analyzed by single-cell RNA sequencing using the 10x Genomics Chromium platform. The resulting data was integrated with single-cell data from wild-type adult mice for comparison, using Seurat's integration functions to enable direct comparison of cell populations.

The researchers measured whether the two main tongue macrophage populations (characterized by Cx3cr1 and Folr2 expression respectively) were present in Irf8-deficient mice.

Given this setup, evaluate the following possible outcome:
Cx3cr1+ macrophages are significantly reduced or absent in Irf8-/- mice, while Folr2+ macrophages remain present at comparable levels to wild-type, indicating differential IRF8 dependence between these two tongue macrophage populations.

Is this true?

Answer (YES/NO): NO